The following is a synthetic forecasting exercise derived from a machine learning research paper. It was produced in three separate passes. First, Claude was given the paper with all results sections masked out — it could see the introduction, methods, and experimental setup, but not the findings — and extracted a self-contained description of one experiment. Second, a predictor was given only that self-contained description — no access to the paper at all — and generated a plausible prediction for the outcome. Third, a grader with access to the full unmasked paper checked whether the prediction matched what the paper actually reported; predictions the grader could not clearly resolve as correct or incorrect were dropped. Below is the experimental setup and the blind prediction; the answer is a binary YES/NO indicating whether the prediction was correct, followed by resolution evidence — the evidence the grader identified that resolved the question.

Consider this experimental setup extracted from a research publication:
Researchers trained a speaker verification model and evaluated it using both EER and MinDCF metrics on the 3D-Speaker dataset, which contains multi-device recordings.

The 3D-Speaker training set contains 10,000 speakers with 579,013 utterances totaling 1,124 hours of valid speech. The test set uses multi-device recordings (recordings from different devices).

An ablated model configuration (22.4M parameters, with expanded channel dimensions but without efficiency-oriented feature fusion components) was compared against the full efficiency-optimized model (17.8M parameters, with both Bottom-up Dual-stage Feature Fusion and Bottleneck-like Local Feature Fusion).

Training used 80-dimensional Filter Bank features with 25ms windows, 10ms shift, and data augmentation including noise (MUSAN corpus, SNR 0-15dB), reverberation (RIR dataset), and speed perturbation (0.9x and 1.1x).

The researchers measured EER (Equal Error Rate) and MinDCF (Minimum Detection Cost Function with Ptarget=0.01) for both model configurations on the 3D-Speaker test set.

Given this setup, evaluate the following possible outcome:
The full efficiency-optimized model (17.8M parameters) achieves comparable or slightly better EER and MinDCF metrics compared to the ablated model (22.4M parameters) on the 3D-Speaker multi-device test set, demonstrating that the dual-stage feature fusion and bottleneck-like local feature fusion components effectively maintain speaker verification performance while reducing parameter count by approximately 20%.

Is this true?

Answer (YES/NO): NO